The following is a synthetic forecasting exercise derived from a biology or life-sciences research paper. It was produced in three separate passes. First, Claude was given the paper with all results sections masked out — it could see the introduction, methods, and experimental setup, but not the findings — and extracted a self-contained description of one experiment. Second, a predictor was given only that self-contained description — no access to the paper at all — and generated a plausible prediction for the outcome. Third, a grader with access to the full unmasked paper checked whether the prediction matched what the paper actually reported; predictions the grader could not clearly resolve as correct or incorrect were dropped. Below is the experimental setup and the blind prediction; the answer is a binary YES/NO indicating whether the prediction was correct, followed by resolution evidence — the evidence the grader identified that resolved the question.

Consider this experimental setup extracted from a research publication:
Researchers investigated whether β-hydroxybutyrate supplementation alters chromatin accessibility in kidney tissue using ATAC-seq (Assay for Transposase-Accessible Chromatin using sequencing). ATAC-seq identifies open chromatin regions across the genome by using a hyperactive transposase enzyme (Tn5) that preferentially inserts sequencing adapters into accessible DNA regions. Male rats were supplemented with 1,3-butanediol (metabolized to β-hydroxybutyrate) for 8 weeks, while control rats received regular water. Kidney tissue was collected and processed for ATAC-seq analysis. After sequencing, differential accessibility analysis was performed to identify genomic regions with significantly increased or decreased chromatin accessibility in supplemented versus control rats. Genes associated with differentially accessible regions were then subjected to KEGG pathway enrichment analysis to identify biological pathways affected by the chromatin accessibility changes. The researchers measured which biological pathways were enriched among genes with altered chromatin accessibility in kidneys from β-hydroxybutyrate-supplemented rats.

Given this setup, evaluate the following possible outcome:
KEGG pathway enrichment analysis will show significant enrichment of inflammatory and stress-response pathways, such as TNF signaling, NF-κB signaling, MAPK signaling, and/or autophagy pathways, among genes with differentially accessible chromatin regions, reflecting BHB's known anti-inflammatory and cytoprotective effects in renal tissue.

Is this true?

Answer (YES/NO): NO